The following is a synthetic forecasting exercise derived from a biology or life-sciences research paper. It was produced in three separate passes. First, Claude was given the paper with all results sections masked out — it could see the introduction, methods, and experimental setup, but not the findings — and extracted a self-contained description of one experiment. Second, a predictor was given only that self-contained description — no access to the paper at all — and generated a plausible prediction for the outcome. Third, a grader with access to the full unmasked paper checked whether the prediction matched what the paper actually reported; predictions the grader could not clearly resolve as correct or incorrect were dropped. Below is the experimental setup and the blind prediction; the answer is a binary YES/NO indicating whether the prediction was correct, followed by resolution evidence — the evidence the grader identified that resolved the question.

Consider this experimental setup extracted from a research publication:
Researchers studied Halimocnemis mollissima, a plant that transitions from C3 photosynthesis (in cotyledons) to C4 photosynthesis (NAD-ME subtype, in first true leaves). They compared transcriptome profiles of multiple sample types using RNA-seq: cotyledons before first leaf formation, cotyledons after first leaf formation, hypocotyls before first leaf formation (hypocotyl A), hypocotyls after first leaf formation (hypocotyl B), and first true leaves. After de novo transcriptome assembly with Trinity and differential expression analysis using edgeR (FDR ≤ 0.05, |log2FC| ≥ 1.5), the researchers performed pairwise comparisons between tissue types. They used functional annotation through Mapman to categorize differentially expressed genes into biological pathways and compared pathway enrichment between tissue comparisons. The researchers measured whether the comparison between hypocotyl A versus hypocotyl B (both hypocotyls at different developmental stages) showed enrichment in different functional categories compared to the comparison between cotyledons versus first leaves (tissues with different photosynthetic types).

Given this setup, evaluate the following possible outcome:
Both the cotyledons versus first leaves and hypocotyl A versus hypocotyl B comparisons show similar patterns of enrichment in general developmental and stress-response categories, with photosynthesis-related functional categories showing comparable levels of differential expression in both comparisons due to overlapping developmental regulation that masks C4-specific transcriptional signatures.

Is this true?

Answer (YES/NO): NO